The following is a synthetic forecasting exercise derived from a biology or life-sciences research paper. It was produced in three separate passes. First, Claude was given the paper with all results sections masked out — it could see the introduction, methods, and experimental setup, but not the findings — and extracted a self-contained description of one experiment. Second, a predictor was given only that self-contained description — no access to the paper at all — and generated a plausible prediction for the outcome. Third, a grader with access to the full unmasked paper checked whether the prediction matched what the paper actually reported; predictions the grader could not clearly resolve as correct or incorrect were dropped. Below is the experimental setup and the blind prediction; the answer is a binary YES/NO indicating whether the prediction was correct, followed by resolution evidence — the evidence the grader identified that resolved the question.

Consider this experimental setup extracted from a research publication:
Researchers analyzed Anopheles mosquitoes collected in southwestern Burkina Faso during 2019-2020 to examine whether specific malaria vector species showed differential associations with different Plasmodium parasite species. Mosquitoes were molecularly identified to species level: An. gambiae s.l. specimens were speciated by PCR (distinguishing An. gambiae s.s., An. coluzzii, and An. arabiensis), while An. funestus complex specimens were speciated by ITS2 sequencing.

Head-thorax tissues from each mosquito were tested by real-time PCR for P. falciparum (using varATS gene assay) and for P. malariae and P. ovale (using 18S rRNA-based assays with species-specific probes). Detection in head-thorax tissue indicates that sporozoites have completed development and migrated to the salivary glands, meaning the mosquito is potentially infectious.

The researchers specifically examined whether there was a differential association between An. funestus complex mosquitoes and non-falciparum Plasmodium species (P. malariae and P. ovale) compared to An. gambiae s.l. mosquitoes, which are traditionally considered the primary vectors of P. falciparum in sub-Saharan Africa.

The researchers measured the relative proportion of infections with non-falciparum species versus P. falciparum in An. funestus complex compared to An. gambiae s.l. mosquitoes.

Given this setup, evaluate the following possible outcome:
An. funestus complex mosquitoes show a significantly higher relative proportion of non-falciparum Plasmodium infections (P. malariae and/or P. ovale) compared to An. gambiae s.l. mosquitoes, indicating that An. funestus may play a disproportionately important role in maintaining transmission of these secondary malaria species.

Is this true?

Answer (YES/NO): YES